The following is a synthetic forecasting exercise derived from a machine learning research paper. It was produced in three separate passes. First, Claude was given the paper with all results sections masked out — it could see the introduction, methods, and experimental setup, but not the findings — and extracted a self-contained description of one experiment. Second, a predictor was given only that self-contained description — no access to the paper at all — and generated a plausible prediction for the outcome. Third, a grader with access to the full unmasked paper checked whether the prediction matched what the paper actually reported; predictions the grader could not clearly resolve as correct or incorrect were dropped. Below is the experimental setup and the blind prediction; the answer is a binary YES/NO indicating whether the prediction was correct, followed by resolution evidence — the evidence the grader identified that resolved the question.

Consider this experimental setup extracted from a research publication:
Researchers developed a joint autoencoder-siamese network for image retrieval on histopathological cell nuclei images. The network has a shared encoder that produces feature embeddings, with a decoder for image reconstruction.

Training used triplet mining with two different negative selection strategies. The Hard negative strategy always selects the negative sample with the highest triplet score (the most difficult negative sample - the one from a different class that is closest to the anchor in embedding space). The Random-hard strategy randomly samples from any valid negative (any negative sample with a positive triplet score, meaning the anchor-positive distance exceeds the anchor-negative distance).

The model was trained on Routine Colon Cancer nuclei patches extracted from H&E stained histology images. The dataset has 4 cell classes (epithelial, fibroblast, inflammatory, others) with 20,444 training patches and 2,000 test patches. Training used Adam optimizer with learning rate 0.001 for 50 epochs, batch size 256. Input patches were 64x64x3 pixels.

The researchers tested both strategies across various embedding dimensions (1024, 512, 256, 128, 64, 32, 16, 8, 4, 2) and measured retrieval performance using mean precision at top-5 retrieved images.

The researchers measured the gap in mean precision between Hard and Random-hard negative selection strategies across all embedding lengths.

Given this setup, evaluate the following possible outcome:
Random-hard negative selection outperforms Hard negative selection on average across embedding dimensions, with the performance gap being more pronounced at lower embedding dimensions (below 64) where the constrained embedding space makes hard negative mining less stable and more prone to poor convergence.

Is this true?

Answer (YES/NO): NO